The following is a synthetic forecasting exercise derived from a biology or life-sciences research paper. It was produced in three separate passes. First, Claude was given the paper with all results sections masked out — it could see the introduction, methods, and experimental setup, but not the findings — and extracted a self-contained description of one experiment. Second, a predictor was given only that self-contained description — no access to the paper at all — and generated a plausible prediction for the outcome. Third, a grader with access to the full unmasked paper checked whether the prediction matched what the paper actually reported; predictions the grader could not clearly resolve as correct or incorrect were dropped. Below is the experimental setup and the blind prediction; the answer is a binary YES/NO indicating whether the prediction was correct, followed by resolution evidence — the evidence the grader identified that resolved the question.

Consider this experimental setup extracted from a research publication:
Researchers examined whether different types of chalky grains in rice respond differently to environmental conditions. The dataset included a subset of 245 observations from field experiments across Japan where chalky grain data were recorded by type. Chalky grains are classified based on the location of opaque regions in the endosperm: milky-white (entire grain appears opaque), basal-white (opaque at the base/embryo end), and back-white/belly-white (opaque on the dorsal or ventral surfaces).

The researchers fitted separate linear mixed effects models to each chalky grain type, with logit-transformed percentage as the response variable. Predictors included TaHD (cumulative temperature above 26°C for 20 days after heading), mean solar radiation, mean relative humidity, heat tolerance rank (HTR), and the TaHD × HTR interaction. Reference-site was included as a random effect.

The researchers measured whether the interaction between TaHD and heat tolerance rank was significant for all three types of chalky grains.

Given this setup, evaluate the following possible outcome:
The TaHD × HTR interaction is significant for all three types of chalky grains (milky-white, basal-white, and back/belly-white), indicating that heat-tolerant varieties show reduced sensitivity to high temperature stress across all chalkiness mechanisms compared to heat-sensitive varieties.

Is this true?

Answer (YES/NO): YES